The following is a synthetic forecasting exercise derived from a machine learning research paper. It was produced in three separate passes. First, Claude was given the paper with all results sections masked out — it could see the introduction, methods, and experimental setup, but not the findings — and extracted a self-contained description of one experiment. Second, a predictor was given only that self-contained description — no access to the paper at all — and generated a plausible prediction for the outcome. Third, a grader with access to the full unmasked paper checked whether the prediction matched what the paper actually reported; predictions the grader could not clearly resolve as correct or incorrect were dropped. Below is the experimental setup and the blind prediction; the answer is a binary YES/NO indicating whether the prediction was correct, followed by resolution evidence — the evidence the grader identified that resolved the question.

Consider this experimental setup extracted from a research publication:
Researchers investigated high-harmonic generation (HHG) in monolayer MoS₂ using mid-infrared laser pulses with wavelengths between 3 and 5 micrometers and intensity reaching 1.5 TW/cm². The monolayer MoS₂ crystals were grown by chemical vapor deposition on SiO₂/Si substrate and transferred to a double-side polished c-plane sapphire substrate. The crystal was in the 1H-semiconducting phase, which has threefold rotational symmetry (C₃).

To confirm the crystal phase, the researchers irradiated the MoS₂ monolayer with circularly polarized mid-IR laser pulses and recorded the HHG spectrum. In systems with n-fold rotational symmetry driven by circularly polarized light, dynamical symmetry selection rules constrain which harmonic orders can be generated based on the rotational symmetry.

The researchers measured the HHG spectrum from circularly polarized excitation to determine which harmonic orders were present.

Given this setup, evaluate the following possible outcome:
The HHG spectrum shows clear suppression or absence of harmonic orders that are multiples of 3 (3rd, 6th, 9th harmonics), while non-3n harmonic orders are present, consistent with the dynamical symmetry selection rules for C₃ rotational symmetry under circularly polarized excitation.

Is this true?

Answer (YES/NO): YES